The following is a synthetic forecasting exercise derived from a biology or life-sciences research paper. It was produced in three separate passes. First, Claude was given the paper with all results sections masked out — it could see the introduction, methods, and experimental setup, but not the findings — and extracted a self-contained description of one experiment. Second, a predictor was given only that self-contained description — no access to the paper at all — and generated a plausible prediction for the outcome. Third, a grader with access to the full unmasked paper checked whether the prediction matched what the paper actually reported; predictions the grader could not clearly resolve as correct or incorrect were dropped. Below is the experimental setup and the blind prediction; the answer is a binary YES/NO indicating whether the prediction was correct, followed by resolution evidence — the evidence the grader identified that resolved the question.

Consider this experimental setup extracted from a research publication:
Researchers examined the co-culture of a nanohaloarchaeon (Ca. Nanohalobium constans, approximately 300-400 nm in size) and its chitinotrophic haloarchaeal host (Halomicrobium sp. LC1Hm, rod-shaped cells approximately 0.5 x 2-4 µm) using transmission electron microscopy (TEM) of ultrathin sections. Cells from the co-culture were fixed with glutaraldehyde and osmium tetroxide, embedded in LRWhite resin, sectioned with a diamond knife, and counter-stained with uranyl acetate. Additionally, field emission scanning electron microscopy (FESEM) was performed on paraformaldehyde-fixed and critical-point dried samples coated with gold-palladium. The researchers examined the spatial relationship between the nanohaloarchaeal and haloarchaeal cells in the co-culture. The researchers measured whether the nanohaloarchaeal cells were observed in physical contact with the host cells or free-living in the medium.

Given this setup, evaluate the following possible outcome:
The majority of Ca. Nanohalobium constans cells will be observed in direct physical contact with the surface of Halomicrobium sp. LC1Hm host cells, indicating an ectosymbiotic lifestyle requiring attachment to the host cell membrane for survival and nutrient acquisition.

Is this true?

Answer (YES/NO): NO